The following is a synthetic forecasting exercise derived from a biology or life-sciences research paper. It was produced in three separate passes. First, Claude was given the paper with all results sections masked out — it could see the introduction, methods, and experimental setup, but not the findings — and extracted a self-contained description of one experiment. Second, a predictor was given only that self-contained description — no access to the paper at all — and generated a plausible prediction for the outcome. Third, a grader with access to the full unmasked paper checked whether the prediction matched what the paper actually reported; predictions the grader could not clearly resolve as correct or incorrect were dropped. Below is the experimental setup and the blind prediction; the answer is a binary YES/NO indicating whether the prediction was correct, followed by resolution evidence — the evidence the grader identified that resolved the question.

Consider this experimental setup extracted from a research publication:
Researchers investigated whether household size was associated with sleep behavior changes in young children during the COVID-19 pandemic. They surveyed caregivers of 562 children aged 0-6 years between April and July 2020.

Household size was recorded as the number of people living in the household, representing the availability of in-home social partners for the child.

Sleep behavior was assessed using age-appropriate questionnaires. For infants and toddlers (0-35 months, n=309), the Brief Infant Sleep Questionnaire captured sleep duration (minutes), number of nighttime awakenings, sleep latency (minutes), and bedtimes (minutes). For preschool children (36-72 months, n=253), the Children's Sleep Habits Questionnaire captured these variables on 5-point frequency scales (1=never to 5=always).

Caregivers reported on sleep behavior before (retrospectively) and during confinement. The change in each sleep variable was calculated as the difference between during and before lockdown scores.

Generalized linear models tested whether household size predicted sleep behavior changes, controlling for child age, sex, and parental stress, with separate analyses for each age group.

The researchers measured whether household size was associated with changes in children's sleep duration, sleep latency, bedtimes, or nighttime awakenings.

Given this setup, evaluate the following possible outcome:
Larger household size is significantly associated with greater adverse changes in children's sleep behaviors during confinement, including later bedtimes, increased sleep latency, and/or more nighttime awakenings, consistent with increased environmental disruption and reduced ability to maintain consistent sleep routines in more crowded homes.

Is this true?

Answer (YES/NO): NO